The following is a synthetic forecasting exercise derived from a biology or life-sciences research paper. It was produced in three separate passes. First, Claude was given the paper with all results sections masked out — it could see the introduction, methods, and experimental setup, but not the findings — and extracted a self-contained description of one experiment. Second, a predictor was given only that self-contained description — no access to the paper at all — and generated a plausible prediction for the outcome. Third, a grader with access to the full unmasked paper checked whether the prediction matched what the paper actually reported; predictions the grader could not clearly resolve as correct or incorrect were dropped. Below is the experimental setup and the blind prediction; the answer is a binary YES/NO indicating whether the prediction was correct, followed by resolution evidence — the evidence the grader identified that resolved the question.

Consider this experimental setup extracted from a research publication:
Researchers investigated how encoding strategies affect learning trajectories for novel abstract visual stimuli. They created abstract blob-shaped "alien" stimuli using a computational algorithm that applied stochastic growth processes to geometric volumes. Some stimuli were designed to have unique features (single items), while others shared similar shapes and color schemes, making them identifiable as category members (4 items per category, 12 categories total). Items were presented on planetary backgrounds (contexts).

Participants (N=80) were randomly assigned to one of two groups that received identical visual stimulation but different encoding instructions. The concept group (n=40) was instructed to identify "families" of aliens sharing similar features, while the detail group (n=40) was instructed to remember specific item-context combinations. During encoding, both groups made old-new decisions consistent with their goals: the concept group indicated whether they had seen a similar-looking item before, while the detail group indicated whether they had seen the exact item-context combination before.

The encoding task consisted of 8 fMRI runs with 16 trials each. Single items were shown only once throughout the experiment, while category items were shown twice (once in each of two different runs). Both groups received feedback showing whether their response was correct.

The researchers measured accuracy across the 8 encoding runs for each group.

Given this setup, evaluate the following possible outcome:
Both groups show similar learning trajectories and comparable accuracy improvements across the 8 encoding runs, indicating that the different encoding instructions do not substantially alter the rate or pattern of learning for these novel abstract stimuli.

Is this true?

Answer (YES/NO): NO